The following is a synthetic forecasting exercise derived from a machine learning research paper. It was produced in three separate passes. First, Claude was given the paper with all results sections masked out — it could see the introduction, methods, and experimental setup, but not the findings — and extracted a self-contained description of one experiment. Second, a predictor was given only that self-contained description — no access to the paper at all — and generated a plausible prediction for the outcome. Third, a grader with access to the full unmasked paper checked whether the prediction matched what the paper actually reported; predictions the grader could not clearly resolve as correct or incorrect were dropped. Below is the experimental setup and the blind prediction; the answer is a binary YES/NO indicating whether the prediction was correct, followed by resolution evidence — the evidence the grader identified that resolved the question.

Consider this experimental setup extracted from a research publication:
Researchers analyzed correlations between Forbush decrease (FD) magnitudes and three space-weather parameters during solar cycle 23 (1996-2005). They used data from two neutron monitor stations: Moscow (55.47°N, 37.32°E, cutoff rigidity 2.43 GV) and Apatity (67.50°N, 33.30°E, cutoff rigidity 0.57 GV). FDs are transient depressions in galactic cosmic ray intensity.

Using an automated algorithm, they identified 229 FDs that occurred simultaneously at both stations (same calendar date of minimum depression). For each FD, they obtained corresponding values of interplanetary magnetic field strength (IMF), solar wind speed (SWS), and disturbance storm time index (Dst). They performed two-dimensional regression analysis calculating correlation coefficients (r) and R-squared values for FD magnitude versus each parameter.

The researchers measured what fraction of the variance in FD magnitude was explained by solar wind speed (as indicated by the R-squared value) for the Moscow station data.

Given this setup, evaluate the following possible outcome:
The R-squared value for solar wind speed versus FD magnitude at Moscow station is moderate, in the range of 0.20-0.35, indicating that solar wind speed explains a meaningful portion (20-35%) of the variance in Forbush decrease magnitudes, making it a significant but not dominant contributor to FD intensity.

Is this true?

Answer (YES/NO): NO